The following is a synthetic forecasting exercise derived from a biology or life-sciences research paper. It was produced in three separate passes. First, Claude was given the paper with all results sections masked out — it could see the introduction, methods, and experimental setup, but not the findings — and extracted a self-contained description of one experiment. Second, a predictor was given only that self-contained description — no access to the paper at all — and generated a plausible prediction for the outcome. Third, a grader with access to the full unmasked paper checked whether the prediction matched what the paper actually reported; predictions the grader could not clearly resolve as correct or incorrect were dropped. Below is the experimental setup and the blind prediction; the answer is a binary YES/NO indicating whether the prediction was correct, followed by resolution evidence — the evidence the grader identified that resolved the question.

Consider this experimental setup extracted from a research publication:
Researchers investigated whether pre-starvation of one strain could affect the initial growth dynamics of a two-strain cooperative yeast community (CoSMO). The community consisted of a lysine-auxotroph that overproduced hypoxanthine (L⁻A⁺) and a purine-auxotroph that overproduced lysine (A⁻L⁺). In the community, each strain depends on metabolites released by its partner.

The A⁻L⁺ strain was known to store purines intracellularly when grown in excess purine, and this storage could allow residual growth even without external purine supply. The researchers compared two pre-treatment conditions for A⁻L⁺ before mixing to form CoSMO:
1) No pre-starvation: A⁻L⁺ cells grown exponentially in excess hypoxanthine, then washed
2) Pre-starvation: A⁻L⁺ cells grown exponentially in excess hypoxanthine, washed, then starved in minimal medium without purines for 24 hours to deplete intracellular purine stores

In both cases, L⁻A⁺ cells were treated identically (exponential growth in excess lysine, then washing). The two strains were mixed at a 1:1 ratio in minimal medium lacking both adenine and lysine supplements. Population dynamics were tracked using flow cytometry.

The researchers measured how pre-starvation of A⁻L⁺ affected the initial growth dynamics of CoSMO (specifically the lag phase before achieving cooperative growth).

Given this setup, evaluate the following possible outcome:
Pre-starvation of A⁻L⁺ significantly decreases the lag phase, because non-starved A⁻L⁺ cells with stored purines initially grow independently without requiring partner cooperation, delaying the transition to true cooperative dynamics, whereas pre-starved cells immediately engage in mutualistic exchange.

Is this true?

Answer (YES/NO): YES